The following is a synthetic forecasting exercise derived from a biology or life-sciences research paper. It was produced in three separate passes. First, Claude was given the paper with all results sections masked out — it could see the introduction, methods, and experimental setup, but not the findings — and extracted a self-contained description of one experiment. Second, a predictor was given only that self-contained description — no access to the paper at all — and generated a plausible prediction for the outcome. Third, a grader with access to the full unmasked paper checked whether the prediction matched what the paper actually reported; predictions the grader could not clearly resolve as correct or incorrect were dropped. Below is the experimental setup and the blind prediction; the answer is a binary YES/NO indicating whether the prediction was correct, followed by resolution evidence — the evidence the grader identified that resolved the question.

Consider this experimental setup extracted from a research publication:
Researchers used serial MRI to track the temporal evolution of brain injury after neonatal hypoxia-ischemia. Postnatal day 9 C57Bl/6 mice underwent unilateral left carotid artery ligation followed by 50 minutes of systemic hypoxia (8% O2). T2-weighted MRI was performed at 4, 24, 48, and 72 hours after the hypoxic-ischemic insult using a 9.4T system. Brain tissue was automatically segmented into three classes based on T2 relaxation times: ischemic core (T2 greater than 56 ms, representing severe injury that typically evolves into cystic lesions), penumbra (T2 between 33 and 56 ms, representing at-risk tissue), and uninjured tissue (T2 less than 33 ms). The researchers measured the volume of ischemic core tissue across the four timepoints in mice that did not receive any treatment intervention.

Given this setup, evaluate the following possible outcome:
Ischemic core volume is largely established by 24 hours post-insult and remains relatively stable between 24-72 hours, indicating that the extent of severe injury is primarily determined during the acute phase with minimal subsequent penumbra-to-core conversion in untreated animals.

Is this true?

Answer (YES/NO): NO